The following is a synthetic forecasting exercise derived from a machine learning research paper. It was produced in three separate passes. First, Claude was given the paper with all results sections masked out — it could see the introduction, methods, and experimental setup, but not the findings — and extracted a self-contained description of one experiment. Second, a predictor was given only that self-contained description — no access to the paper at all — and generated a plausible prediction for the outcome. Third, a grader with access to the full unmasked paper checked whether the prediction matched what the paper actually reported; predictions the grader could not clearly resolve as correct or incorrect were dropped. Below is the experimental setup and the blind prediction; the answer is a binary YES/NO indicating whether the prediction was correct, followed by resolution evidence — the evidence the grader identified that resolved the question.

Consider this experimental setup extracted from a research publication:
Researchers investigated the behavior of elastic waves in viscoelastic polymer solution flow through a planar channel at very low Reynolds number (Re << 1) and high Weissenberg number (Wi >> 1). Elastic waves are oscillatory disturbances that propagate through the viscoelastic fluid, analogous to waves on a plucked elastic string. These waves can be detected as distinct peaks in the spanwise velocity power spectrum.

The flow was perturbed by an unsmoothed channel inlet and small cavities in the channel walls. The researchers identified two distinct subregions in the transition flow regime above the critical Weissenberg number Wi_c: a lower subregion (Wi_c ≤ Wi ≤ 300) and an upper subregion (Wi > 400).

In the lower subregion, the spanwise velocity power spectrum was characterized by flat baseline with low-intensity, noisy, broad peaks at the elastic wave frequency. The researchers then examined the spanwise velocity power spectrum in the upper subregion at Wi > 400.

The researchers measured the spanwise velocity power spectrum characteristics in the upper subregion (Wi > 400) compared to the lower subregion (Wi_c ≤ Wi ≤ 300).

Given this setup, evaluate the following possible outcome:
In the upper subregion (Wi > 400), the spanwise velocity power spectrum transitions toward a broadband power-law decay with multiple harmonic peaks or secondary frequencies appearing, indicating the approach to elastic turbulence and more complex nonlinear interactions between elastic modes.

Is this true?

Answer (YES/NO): NO